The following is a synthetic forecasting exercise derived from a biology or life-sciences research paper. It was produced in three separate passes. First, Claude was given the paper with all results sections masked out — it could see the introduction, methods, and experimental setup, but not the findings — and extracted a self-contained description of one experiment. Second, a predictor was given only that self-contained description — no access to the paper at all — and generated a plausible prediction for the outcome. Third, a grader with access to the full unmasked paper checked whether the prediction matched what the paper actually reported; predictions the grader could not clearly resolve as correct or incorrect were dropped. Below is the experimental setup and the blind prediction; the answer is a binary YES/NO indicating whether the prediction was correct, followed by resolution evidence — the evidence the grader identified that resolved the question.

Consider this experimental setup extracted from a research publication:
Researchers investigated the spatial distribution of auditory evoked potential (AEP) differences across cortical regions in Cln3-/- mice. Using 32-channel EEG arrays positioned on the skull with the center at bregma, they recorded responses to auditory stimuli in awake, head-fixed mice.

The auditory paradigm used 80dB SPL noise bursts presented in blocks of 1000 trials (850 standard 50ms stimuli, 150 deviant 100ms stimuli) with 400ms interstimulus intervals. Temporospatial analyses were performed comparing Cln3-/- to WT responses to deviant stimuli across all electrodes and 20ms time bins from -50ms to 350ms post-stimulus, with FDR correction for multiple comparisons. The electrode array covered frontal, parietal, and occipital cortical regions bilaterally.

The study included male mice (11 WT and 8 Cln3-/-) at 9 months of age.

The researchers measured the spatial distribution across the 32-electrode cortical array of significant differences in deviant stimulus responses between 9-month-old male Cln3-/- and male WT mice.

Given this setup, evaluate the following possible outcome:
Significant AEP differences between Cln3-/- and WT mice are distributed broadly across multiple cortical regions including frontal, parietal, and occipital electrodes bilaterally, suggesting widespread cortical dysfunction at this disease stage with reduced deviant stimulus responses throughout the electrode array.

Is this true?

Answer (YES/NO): NO